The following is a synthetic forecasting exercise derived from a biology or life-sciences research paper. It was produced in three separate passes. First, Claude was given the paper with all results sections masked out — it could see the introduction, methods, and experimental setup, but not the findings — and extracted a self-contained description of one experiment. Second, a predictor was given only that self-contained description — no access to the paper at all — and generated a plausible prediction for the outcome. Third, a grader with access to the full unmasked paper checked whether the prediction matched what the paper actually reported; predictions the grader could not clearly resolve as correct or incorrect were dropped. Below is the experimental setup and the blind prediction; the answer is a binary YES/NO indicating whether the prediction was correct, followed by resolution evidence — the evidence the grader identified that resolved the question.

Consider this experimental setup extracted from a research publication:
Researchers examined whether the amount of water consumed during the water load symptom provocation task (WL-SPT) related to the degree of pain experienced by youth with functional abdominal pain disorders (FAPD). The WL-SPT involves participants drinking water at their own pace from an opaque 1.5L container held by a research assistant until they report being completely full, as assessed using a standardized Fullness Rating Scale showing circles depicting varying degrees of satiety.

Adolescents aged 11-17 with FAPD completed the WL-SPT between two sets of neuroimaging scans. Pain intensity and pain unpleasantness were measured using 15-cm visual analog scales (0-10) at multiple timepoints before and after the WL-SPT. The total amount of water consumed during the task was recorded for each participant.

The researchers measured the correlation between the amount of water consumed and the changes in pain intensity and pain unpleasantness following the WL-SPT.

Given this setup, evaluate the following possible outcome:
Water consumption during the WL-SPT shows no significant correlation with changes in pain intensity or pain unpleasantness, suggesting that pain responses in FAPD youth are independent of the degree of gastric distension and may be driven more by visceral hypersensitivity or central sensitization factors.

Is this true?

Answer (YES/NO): YES